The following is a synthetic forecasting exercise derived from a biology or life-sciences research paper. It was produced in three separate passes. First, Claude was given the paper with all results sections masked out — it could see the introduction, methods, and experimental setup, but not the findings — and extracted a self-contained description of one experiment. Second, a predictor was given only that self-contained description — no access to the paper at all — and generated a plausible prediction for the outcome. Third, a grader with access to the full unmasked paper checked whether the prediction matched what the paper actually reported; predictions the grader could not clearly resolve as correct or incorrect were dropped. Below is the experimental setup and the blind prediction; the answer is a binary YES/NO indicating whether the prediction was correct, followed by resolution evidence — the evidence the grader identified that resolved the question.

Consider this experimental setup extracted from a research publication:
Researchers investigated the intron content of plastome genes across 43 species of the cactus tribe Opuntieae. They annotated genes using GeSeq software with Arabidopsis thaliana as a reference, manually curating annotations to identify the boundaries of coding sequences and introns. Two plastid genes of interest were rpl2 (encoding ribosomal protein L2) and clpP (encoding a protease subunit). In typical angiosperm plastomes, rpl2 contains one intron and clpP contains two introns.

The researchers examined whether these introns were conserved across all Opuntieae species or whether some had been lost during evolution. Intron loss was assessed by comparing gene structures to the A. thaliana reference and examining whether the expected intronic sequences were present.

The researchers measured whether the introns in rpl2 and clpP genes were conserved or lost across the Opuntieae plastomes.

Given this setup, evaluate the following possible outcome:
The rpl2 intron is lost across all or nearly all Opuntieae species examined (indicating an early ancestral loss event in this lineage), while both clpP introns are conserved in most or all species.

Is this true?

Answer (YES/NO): NO